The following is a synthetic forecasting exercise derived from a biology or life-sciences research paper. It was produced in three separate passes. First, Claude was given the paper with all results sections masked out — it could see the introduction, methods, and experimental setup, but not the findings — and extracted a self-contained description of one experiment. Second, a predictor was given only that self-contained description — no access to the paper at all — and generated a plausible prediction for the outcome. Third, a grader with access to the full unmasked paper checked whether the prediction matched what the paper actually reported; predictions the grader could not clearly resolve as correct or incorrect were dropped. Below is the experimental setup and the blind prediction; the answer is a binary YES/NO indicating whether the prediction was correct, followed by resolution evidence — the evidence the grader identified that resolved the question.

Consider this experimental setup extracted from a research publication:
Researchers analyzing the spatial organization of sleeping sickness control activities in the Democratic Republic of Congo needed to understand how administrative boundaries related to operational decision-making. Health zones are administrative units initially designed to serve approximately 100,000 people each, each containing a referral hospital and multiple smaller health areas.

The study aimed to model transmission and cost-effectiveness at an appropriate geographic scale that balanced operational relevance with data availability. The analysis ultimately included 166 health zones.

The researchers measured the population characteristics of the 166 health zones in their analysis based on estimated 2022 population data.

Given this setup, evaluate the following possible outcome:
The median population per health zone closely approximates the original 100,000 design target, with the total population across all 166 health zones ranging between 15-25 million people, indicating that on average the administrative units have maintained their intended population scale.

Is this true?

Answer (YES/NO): NO